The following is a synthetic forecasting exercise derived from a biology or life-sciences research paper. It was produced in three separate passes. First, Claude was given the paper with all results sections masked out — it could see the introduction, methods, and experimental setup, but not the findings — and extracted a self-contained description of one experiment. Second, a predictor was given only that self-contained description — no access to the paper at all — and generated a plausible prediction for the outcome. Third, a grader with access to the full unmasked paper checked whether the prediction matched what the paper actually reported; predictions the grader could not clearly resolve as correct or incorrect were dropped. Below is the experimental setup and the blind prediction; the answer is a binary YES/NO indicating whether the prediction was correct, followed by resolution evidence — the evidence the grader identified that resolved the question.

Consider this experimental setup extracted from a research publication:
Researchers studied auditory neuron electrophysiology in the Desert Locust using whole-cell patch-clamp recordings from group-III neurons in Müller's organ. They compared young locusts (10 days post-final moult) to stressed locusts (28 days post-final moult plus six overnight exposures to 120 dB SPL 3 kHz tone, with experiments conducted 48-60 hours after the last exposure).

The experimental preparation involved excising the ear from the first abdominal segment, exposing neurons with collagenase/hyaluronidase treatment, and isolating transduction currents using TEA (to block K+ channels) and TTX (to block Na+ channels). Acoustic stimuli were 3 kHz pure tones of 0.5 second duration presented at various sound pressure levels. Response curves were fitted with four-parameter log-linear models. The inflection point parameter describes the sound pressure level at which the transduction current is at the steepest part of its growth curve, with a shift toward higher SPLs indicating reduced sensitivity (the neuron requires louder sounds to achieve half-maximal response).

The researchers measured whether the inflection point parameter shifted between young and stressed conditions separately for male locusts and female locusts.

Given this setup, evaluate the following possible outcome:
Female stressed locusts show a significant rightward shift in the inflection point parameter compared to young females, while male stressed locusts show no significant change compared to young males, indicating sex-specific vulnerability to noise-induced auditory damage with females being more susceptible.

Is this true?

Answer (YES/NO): NO